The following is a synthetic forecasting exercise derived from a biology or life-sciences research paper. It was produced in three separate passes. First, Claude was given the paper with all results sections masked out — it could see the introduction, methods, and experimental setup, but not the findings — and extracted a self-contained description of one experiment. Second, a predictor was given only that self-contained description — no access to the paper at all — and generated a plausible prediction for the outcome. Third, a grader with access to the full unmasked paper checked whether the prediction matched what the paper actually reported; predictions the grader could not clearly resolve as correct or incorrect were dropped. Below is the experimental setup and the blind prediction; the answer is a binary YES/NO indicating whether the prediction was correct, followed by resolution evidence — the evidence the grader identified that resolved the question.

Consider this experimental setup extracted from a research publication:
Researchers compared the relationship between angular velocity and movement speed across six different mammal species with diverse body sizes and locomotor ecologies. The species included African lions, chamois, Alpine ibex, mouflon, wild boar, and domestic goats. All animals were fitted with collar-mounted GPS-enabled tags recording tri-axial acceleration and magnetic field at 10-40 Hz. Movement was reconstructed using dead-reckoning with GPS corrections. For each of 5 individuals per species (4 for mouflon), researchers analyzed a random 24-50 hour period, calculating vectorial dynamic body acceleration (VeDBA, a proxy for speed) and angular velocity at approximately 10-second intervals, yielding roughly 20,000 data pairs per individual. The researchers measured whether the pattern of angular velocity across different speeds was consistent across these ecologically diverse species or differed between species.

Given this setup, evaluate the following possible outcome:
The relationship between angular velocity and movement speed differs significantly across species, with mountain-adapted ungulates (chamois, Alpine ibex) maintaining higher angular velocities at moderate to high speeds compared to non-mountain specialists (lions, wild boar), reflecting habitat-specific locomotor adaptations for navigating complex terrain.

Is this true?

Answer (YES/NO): NO